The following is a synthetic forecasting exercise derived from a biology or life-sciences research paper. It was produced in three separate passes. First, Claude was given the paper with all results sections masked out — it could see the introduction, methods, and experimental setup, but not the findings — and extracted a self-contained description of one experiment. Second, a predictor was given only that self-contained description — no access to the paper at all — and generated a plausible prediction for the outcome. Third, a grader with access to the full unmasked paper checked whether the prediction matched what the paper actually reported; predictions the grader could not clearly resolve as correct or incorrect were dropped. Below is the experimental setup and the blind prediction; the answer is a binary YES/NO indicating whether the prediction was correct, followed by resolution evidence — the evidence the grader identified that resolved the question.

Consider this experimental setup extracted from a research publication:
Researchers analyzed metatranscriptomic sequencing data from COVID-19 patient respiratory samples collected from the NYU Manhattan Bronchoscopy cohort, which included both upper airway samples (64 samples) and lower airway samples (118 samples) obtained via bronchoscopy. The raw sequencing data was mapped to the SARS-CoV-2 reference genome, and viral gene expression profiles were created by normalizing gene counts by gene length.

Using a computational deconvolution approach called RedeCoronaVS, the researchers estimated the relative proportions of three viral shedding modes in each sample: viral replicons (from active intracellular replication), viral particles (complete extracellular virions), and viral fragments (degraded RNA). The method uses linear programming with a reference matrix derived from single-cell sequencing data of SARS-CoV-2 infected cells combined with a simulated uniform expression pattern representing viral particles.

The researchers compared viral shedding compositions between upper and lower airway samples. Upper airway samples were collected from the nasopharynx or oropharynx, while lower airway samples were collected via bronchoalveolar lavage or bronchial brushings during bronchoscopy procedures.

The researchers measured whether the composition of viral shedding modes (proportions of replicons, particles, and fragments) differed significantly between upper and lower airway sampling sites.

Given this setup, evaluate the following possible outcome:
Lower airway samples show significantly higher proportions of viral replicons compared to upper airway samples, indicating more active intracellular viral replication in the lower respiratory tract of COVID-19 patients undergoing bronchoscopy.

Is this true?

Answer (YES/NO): NO